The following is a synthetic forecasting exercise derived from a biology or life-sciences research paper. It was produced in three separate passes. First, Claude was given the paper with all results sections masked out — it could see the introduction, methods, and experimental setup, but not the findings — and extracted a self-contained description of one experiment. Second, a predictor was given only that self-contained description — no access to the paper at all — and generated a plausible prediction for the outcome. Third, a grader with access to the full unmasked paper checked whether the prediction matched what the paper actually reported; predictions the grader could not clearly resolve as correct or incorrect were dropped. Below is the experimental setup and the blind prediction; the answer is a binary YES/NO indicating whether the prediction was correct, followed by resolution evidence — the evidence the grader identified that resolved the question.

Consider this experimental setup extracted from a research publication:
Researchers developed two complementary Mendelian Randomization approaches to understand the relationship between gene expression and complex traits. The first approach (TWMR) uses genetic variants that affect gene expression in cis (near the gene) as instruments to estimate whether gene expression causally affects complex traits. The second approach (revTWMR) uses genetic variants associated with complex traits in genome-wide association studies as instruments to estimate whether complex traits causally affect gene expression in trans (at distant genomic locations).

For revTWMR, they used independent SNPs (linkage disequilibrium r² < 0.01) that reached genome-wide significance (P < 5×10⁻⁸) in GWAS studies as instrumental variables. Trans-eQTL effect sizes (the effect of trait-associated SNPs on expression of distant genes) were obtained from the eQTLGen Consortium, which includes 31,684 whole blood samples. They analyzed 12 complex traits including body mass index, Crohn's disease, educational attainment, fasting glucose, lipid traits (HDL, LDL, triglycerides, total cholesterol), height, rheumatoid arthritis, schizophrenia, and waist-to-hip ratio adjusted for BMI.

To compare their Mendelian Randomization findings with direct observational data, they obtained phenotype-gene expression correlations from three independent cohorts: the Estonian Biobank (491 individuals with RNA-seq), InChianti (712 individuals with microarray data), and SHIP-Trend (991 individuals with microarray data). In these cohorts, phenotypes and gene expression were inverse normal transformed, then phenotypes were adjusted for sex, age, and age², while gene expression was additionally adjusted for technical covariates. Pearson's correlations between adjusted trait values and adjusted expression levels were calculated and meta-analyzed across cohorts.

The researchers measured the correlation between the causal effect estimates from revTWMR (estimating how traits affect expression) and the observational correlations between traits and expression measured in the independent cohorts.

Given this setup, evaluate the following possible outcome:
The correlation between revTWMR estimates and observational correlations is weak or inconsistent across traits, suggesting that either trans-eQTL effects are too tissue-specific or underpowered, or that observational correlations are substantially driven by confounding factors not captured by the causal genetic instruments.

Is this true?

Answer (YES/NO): NO